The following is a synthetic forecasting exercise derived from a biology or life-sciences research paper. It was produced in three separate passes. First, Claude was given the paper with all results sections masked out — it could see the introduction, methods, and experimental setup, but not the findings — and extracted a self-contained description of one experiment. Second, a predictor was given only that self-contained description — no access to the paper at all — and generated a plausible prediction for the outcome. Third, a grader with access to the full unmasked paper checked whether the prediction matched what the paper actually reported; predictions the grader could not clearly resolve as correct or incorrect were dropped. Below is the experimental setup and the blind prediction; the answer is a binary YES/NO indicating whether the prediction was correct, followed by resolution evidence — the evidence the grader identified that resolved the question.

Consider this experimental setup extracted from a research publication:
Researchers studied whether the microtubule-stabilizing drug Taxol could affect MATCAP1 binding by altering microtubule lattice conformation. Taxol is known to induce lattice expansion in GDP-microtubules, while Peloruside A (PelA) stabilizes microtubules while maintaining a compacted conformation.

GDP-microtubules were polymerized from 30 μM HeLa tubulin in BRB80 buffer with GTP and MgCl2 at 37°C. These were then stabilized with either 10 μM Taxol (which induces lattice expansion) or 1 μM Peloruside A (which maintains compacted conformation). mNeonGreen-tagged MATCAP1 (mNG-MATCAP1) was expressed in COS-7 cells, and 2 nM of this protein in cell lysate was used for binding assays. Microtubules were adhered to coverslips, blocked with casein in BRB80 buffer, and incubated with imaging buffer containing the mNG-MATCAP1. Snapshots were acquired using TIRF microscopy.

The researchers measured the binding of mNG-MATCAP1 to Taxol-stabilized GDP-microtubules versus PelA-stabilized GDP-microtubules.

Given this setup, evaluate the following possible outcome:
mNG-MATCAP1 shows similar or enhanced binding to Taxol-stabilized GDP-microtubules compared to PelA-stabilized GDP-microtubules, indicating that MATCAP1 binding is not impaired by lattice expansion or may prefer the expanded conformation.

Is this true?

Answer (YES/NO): YES